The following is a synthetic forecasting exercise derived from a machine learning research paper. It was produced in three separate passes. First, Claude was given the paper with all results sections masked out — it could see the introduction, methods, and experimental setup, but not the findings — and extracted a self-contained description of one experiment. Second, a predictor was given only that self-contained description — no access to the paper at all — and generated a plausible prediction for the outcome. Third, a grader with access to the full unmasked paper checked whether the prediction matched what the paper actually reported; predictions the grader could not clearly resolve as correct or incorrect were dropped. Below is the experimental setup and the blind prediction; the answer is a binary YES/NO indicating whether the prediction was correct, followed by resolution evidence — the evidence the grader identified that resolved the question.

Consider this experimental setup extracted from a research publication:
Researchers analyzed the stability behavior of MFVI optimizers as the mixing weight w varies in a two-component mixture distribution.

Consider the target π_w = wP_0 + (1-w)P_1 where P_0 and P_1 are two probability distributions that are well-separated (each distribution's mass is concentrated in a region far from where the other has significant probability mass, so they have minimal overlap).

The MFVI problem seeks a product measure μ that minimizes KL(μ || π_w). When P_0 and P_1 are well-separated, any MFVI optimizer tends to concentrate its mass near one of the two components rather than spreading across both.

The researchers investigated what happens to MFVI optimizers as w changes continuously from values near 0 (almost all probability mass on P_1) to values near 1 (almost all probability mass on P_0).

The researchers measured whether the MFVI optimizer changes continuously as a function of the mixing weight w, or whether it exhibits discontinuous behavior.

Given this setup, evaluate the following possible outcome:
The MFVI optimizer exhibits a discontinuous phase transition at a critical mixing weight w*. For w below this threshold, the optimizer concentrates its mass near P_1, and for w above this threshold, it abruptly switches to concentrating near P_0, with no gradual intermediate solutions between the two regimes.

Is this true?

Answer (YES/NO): YES